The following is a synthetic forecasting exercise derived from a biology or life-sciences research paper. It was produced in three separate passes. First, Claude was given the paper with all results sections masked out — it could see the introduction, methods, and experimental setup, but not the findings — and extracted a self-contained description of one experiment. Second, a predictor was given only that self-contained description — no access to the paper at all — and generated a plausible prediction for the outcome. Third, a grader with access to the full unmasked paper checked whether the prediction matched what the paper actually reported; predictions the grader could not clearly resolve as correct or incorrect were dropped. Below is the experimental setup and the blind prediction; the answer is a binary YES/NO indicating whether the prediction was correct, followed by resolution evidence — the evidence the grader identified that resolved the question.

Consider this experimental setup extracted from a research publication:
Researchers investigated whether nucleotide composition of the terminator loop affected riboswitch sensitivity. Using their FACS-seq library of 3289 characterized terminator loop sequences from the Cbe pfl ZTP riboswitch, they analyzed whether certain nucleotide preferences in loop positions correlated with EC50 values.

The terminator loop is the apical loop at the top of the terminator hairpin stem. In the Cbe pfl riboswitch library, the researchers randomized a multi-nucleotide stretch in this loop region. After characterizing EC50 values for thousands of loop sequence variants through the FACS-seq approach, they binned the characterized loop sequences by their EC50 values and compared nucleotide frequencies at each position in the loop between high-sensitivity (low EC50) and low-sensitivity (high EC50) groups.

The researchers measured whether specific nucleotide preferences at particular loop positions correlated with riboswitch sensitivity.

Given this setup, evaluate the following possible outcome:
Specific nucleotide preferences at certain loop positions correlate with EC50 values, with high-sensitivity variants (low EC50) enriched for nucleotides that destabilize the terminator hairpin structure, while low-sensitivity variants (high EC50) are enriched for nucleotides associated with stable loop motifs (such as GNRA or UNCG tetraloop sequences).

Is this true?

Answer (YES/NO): NO